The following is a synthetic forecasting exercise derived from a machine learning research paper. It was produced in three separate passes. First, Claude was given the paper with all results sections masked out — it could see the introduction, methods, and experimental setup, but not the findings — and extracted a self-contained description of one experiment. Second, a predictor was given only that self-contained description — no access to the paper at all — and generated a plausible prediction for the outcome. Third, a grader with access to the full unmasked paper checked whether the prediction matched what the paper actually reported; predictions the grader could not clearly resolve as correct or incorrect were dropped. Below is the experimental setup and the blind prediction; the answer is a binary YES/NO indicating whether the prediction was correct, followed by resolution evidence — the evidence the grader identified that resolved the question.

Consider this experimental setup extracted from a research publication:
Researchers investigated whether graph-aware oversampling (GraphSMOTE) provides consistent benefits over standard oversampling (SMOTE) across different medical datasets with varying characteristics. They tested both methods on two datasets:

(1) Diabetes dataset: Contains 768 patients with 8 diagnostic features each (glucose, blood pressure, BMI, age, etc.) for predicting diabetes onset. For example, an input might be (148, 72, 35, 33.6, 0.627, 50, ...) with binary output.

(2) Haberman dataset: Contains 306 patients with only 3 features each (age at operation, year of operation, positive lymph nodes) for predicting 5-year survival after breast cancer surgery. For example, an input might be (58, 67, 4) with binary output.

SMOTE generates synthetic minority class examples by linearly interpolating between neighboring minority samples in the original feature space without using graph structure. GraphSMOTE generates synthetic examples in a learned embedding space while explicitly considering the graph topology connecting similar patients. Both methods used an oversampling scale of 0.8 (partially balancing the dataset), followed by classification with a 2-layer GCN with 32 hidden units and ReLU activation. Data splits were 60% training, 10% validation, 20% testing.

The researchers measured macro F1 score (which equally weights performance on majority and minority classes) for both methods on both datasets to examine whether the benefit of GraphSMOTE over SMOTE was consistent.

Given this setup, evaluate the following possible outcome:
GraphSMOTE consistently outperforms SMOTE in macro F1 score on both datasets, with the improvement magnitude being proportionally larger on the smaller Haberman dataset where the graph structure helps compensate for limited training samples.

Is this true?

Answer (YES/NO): NO